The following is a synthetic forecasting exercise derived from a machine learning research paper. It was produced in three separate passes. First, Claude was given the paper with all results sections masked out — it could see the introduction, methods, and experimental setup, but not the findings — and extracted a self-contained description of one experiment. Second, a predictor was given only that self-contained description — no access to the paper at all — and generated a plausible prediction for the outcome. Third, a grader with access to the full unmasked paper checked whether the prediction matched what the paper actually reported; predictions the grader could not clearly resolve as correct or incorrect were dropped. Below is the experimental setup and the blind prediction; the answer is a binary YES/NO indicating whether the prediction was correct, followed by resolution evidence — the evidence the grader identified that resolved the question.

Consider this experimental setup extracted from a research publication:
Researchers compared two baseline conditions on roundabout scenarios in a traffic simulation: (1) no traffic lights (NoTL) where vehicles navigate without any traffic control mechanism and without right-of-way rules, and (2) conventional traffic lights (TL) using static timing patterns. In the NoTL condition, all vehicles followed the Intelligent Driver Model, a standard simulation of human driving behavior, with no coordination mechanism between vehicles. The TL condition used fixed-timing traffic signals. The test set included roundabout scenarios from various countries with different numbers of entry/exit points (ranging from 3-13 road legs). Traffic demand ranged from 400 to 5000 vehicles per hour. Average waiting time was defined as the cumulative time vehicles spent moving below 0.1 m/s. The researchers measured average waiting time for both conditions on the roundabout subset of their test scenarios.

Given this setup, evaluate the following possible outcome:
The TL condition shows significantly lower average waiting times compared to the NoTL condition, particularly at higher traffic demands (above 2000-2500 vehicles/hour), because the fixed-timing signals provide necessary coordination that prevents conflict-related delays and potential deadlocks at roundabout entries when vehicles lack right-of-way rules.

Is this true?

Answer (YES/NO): YES